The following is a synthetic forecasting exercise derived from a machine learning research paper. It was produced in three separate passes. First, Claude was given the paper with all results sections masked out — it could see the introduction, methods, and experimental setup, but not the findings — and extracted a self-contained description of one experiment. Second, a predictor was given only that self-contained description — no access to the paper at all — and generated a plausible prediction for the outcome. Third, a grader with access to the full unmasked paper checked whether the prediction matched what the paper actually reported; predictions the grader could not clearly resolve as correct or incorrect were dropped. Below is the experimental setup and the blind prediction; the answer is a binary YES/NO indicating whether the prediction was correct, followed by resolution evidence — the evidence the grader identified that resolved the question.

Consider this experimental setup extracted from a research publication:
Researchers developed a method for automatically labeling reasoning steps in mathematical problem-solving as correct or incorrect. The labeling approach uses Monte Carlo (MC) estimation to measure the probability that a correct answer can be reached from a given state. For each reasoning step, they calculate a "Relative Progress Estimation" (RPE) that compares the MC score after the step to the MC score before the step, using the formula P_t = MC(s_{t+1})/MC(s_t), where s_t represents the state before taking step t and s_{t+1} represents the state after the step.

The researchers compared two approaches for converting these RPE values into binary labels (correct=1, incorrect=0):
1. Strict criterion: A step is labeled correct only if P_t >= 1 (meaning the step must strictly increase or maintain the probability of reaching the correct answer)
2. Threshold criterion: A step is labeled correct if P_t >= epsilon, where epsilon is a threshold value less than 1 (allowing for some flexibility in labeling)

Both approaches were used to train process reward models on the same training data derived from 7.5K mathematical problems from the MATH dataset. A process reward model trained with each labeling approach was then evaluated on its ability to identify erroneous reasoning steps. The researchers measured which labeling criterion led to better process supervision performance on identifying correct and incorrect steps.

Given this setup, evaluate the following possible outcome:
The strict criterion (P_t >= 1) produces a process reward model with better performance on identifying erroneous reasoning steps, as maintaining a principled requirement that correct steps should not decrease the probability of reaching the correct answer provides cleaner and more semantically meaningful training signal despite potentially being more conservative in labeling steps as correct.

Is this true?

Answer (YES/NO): NO